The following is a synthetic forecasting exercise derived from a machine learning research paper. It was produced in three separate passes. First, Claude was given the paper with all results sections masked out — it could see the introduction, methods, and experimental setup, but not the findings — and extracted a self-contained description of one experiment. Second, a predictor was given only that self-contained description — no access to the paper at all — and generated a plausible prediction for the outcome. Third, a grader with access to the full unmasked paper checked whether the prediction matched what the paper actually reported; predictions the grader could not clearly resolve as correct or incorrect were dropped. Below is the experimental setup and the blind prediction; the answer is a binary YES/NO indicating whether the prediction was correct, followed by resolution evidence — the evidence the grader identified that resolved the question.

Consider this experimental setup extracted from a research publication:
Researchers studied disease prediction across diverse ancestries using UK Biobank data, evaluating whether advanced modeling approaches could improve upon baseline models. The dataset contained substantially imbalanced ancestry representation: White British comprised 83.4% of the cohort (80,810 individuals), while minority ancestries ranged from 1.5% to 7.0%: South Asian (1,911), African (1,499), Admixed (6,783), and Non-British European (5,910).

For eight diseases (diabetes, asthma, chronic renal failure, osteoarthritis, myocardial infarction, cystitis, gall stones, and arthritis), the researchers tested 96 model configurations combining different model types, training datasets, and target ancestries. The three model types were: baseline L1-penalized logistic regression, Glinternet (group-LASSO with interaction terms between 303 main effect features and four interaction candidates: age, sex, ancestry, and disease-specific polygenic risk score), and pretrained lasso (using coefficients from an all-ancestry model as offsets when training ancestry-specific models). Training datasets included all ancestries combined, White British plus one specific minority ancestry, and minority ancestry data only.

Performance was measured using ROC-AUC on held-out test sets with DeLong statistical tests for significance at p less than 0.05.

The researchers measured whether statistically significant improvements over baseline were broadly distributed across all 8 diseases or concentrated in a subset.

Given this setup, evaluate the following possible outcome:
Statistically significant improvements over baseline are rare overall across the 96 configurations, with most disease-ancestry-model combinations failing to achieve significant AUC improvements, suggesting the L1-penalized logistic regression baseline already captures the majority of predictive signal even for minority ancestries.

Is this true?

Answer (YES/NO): YES